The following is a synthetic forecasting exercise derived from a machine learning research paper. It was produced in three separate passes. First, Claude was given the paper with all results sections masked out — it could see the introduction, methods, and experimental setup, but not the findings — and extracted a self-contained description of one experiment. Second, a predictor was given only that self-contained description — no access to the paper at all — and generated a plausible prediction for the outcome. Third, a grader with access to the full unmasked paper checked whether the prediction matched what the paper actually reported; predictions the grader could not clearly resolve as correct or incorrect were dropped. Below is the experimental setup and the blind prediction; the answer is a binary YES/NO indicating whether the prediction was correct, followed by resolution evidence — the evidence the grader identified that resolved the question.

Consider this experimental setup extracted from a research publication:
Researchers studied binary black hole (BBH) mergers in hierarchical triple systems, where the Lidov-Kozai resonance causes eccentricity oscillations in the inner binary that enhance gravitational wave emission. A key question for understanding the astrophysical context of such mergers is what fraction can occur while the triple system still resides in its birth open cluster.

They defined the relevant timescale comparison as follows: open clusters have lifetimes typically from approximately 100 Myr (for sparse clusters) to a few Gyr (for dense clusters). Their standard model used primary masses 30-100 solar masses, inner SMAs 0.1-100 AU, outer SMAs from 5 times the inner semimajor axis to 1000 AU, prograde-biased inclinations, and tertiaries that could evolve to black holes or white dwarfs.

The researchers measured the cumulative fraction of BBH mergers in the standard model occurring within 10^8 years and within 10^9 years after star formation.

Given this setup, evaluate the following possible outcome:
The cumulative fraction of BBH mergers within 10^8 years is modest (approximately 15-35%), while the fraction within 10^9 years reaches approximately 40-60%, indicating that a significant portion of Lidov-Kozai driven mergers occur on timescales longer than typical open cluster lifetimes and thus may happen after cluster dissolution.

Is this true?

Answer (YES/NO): YES